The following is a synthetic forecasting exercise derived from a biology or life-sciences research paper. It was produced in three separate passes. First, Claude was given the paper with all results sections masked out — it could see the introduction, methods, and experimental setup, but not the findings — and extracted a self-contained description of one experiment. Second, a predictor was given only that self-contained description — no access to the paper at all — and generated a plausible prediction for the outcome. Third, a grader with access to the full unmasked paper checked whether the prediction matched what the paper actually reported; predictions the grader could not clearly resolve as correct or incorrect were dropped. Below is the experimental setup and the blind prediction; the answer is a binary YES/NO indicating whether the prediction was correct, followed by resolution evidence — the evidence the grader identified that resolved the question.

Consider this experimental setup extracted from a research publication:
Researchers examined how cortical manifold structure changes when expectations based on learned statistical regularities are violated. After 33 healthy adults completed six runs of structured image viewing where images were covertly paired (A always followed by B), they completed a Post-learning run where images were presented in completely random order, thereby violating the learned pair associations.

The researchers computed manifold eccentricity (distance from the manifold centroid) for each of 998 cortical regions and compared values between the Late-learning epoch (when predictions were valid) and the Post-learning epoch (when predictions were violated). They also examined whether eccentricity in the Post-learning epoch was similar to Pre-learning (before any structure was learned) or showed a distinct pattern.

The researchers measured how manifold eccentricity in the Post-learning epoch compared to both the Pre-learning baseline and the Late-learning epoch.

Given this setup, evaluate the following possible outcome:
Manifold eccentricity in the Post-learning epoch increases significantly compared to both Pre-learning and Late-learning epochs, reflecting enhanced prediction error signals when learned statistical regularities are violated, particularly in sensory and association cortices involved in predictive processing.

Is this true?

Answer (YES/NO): NO